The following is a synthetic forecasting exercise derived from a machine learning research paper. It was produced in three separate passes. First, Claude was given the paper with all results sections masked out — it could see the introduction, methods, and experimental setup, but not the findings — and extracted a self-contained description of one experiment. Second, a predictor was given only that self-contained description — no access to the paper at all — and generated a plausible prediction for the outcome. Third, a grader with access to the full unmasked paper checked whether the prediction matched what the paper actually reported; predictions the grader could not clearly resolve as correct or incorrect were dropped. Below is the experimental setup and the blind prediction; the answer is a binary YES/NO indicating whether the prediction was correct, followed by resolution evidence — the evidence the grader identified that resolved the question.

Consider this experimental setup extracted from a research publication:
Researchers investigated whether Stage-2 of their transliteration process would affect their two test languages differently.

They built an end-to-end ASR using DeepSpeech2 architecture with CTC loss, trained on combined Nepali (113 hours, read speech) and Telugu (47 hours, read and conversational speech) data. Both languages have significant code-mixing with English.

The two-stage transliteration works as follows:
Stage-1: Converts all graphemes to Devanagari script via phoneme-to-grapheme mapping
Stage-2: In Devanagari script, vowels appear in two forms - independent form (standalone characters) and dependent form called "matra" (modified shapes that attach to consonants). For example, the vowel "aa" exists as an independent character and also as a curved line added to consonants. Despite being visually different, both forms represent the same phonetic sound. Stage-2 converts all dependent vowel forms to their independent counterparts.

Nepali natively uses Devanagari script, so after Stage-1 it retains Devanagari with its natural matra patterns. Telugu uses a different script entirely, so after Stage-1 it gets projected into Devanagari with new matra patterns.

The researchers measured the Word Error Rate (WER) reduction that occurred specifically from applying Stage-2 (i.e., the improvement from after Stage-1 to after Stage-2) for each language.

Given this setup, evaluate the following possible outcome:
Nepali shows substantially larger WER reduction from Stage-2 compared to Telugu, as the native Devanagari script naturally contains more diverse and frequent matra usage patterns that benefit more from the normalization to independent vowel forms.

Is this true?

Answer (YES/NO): NO